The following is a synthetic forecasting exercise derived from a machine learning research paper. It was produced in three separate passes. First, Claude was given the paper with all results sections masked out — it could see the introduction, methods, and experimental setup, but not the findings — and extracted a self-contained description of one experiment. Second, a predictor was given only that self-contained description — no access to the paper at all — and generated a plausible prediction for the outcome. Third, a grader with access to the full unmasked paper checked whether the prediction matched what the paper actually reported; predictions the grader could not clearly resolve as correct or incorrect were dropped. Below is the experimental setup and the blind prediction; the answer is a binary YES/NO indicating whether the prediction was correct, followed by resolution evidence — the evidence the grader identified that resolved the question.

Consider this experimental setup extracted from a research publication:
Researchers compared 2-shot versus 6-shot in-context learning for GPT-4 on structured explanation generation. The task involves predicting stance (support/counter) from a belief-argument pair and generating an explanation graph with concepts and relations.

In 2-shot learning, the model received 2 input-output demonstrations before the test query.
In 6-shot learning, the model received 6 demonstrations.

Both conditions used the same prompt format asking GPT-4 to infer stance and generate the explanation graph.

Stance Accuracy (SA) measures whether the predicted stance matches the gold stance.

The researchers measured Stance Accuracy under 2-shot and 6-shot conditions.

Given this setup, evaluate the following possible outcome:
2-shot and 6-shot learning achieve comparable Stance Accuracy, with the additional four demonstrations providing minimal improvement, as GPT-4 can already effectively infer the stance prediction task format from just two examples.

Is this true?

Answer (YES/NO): NO